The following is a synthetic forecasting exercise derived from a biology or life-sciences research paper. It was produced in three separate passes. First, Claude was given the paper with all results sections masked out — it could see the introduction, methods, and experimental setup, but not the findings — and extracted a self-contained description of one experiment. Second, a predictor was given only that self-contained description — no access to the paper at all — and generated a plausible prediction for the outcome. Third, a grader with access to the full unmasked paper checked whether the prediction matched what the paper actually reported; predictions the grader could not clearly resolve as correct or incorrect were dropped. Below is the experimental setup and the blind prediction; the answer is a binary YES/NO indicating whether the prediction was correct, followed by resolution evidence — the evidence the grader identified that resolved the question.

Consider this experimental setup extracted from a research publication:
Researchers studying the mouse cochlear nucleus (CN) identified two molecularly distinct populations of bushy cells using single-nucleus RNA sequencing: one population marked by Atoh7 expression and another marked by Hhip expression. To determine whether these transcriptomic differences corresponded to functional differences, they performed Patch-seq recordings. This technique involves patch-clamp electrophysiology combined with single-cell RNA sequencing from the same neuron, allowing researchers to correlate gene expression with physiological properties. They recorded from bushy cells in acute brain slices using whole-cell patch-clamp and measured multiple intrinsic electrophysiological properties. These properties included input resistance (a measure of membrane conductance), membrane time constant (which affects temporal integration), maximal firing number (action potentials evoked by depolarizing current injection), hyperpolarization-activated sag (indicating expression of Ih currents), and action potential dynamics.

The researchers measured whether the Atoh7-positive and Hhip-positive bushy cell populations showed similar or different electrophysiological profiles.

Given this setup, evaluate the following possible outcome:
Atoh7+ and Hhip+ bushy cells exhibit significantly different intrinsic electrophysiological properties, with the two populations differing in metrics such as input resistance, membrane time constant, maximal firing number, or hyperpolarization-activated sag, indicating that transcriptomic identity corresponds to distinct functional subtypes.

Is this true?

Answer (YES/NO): YES